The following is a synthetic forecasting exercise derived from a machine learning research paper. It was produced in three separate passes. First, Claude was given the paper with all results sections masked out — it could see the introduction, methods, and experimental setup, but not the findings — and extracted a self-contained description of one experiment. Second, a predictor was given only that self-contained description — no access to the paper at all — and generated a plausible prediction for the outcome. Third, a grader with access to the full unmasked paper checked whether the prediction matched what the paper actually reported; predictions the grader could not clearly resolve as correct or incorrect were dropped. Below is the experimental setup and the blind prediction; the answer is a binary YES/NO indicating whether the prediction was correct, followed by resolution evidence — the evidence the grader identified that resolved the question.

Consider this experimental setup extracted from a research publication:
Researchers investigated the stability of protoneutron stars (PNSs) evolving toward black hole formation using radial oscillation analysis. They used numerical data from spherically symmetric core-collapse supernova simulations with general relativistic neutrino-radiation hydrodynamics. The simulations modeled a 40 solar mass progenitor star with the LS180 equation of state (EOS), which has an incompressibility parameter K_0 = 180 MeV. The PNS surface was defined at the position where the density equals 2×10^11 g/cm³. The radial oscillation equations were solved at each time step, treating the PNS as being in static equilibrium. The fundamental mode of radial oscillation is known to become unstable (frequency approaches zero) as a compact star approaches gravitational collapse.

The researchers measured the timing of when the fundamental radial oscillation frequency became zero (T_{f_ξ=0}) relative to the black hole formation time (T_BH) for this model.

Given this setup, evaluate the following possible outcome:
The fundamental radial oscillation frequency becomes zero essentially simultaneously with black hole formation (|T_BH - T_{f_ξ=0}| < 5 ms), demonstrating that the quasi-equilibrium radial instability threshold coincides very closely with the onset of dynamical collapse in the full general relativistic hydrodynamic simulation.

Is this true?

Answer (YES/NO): NO